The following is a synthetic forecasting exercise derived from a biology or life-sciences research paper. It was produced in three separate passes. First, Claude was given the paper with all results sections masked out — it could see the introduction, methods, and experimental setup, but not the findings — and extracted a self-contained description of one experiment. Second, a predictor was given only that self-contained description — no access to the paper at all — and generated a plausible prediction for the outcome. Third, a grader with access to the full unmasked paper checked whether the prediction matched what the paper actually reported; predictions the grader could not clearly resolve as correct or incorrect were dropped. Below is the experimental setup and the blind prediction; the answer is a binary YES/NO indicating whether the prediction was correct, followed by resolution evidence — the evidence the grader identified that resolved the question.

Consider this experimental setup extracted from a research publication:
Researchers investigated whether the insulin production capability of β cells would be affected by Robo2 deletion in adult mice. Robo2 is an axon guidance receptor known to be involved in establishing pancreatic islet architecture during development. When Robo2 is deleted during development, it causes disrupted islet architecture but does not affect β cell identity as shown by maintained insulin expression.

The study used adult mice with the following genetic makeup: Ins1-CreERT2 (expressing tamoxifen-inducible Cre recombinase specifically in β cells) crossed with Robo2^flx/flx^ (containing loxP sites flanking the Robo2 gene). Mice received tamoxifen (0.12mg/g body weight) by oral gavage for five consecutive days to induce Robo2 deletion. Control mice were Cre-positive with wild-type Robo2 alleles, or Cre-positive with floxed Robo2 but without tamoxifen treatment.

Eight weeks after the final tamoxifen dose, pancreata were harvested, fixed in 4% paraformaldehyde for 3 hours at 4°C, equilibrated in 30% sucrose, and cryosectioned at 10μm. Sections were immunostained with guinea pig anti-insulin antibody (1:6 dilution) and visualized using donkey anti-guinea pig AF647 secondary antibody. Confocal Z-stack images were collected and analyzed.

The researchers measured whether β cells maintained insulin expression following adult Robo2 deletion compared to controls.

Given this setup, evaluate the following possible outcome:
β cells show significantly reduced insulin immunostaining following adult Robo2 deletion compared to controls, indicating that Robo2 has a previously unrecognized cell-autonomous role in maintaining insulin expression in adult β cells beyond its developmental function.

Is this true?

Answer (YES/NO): NO